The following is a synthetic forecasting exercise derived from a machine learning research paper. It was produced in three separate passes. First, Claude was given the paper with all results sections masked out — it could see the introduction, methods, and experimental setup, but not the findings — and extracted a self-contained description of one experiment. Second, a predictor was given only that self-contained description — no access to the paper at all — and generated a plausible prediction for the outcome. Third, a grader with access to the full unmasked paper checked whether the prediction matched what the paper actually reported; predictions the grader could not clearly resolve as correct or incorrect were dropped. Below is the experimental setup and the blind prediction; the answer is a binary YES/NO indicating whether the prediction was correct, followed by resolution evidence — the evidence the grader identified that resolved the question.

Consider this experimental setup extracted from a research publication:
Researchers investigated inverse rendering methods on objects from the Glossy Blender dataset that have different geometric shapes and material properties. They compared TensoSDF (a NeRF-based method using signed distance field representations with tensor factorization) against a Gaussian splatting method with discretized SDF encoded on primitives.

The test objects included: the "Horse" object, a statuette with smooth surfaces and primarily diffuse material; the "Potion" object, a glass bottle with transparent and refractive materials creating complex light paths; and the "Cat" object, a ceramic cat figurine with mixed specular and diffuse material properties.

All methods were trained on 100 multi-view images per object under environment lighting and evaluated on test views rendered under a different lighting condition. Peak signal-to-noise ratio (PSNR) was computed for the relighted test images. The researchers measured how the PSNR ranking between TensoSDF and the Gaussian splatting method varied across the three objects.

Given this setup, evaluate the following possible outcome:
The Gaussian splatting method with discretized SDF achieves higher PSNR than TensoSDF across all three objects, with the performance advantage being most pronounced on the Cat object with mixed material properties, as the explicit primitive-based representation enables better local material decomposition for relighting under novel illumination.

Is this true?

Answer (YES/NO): NO